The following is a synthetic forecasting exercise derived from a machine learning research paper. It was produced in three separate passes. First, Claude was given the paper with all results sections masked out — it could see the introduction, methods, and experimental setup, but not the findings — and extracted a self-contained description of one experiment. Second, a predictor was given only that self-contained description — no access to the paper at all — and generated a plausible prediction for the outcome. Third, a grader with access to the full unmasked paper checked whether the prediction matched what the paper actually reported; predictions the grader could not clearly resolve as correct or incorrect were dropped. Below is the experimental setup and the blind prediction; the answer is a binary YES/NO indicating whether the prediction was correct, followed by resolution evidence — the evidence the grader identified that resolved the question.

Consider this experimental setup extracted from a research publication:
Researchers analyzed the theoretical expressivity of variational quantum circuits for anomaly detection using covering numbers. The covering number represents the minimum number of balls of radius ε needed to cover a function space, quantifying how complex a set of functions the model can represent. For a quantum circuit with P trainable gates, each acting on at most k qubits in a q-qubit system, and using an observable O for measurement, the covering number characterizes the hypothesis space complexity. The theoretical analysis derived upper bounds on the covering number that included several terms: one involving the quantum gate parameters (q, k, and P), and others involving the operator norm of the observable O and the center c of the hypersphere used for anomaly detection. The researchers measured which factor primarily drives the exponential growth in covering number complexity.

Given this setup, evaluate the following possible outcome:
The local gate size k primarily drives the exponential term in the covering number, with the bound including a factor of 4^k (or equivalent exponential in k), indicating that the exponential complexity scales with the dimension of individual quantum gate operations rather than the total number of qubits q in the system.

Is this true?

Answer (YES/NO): NO